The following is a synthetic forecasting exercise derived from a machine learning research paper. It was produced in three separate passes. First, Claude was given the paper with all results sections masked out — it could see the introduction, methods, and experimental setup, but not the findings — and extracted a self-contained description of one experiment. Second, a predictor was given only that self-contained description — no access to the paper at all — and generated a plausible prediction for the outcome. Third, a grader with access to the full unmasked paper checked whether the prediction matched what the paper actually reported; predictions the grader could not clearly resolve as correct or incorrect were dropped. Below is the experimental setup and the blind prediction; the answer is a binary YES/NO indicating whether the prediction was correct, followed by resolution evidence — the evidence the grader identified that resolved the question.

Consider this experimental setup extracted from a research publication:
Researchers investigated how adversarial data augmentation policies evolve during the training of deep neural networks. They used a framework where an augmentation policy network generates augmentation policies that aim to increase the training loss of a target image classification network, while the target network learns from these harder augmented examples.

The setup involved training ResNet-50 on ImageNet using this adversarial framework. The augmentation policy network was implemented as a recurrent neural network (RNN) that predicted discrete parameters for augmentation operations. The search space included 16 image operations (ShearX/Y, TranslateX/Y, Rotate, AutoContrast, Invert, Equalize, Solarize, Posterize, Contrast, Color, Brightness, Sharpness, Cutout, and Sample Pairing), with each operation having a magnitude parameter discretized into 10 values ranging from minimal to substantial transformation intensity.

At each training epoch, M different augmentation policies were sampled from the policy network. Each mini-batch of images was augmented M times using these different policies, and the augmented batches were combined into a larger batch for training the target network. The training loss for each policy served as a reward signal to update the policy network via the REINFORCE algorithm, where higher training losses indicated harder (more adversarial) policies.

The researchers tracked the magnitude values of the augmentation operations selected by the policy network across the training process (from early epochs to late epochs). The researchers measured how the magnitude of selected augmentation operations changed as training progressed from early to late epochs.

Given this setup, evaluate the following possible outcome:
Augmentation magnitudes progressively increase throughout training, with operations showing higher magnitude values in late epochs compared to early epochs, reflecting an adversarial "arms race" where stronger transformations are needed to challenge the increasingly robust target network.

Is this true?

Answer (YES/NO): YES